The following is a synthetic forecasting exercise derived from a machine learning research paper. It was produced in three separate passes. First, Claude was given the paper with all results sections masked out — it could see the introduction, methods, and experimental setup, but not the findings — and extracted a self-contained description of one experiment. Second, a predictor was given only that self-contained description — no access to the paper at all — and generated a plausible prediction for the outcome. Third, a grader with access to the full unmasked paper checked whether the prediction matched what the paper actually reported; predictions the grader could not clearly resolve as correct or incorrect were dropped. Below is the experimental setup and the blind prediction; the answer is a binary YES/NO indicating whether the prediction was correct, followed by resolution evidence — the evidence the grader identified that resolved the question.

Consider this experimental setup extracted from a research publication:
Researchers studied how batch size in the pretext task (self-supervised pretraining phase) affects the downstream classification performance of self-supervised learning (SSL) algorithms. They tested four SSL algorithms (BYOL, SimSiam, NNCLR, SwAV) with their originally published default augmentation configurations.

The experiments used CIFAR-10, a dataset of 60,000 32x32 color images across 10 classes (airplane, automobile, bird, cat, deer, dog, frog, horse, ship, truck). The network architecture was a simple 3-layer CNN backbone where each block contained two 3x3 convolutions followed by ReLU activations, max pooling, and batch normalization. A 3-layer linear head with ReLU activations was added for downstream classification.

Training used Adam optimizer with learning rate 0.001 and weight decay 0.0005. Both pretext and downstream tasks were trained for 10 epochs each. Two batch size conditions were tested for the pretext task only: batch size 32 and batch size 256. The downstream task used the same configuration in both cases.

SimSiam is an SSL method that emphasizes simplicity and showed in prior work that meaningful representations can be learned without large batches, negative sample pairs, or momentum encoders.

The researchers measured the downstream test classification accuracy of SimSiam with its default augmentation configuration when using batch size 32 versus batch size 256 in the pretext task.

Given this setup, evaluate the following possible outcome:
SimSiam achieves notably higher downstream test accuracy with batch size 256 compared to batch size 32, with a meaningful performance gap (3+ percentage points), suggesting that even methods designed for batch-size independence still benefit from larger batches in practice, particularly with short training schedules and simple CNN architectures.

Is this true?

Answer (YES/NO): NO